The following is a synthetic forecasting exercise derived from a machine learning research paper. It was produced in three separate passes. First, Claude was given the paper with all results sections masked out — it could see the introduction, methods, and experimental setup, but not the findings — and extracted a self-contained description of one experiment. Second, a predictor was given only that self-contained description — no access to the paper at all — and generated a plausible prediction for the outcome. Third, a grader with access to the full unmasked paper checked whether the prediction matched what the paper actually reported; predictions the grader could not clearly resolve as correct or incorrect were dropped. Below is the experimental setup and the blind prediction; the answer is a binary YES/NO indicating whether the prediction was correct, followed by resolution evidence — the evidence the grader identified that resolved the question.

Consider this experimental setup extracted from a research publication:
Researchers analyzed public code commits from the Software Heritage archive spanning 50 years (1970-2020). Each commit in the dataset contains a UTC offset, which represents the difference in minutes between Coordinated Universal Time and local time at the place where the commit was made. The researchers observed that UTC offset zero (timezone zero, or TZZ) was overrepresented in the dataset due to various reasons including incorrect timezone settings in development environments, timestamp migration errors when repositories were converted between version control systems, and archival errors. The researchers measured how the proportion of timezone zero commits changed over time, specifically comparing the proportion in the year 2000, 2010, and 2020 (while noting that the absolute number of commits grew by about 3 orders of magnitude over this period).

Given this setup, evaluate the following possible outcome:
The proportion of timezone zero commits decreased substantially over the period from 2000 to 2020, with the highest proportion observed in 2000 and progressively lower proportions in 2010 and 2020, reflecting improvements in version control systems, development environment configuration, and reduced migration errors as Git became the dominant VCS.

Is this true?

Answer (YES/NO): YES